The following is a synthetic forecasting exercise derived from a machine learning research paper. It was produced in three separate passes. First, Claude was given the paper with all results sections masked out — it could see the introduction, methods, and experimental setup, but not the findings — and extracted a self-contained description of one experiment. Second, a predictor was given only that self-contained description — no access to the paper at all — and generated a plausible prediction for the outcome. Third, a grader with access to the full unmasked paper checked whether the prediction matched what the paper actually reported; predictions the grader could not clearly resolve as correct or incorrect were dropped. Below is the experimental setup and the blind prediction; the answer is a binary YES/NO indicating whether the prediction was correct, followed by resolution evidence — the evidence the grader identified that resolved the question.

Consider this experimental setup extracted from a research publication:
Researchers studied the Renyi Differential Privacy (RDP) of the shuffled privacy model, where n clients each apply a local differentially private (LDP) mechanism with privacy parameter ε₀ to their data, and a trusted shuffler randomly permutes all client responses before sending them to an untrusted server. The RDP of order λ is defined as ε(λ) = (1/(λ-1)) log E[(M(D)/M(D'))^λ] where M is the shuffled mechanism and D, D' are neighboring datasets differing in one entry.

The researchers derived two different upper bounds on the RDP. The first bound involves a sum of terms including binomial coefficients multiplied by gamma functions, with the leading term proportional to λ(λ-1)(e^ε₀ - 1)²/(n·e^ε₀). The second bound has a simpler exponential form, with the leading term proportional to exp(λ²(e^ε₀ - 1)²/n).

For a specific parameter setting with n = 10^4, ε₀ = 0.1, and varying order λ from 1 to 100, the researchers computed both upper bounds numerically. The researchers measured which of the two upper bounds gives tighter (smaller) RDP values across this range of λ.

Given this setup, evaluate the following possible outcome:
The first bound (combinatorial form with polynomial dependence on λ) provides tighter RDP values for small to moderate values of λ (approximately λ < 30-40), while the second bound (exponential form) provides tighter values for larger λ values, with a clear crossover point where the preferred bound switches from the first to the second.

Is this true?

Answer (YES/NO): NO